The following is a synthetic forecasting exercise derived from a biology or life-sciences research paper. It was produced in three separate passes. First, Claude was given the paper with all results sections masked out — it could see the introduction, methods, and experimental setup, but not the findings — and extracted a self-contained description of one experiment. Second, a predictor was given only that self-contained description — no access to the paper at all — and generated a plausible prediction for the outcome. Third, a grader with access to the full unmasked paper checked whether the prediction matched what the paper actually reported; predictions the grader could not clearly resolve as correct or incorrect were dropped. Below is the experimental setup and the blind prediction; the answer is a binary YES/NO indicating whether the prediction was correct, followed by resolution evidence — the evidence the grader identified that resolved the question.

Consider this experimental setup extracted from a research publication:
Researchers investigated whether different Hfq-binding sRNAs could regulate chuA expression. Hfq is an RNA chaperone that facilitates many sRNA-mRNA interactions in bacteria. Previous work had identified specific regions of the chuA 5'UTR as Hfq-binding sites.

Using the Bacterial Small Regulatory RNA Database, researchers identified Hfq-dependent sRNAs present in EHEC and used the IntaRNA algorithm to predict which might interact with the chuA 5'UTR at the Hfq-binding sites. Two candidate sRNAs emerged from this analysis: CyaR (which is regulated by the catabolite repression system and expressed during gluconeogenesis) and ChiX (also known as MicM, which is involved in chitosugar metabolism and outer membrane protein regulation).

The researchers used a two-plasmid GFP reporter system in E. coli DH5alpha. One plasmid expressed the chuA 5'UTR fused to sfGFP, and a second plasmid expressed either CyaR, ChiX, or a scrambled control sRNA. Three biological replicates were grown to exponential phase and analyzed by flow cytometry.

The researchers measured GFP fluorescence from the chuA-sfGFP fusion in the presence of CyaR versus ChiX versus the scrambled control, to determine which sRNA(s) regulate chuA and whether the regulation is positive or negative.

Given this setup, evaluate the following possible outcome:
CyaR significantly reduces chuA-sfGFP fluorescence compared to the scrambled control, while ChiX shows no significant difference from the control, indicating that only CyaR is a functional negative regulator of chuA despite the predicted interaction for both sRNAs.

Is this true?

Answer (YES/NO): NO